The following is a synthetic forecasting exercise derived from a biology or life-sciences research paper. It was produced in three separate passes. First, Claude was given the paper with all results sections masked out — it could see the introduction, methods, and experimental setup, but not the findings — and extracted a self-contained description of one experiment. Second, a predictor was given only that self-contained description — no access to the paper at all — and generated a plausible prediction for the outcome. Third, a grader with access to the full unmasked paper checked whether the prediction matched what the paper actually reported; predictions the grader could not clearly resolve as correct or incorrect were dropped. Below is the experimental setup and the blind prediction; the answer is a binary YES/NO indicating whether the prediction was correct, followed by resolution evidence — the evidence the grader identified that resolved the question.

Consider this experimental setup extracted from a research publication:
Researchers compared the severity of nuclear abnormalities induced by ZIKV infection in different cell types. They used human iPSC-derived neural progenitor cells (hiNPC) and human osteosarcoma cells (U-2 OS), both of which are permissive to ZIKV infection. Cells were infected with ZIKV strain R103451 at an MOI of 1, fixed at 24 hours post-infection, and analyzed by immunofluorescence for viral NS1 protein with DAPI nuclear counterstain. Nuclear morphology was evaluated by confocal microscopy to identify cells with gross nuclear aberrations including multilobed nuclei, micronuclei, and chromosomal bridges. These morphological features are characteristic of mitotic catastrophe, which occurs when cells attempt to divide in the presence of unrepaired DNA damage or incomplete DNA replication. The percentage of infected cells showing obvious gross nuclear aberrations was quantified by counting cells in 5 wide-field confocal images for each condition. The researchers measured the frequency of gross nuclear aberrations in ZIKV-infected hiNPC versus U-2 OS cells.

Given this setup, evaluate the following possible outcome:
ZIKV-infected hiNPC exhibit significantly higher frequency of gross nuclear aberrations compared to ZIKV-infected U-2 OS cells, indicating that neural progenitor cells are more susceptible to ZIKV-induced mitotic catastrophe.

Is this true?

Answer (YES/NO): YES